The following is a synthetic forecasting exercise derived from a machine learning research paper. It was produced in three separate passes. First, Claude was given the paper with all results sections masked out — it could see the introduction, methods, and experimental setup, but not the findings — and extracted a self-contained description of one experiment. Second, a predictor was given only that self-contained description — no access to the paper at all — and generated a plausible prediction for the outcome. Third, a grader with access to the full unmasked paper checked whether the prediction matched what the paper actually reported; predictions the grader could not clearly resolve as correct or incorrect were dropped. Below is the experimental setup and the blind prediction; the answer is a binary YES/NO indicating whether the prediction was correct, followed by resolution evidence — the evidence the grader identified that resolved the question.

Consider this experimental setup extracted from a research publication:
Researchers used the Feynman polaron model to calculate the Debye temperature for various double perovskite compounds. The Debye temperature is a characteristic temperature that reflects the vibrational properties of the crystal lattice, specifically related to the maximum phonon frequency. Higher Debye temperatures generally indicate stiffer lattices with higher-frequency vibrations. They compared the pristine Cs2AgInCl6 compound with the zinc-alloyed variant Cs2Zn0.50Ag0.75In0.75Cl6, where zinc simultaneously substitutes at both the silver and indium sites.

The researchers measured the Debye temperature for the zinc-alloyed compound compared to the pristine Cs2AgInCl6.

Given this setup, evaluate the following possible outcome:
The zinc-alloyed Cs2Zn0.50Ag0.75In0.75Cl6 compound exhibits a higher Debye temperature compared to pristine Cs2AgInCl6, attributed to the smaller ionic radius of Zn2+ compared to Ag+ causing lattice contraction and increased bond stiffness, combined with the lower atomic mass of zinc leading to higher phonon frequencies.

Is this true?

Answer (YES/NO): NO